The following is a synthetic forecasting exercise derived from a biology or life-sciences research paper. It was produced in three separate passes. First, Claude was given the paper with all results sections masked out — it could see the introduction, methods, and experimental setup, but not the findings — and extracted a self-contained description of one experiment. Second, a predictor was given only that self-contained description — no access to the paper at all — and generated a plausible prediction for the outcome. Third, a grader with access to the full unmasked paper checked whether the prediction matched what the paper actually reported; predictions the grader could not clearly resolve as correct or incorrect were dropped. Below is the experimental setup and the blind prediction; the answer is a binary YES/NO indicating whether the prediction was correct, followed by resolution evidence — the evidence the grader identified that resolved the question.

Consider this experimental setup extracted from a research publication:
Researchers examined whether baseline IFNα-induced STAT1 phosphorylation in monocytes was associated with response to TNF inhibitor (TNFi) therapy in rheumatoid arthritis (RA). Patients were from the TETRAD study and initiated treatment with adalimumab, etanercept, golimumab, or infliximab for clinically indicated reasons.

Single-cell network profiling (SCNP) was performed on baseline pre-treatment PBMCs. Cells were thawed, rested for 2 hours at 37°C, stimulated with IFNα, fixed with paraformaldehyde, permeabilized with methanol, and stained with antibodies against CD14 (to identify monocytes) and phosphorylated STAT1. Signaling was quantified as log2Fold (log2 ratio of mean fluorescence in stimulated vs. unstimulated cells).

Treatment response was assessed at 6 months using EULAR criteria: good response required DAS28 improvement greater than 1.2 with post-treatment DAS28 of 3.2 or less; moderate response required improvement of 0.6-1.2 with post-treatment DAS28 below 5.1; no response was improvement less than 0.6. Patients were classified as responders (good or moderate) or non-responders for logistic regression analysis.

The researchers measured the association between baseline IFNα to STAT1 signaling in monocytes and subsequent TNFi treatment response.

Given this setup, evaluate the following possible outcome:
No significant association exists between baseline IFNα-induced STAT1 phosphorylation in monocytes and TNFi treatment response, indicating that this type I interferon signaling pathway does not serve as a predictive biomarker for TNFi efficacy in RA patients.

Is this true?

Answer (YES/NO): NO